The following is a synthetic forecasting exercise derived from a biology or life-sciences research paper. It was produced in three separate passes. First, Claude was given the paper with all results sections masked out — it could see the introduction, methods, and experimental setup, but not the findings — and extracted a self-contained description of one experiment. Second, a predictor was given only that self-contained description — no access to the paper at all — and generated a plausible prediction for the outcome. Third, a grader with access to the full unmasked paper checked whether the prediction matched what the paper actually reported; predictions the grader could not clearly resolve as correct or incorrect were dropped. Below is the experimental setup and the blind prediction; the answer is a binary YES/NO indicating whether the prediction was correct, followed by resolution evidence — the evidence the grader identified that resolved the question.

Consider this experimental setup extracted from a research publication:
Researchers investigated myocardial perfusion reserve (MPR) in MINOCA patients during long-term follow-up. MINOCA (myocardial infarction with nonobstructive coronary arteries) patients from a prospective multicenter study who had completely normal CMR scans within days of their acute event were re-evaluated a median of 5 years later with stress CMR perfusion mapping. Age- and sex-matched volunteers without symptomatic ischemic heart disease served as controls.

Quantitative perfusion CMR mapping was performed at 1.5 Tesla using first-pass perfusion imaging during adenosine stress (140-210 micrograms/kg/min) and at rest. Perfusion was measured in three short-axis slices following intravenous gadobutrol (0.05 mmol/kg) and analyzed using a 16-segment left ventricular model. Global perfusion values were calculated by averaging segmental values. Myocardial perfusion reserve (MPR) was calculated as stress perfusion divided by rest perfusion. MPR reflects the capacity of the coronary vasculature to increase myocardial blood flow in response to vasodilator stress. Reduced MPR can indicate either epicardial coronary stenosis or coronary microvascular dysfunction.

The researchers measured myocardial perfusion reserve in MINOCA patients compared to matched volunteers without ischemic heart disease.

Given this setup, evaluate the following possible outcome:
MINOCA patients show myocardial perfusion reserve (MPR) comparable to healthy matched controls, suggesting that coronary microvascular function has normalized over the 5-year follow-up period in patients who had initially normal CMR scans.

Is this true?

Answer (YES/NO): NO